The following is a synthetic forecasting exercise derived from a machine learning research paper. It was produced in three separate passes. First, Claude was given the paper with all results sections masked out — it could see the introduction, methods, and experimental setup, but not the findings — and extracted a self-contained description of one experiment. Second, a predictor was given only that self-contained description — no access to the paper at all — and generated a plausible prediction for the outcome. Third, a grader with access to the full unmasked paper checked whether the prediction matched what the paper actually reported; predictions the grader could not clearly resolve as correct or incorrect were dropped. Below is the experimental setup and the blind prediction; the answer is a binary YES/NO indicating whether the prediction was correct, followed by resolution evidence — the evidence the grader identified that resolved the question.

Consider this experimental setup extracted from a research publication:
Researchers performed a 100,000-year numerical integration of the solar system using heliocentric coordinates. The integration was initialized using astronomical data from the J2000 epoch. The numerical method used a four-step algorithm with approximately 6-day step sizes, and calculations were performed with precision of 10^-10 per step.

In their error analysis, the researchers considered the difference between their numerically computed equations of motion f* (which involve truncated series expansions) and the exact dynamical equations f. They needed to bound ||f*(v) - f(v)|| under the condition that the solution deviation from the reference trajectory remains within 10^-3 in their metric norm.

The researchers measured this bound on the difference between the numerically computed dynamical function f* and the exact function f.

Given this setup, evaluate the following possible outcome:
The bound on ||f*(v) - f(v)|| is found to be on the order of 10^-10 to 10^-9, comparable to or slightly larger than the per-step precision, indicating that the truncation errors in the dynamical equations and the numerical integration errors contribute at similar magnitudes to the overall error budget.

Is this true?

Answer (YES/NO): YES